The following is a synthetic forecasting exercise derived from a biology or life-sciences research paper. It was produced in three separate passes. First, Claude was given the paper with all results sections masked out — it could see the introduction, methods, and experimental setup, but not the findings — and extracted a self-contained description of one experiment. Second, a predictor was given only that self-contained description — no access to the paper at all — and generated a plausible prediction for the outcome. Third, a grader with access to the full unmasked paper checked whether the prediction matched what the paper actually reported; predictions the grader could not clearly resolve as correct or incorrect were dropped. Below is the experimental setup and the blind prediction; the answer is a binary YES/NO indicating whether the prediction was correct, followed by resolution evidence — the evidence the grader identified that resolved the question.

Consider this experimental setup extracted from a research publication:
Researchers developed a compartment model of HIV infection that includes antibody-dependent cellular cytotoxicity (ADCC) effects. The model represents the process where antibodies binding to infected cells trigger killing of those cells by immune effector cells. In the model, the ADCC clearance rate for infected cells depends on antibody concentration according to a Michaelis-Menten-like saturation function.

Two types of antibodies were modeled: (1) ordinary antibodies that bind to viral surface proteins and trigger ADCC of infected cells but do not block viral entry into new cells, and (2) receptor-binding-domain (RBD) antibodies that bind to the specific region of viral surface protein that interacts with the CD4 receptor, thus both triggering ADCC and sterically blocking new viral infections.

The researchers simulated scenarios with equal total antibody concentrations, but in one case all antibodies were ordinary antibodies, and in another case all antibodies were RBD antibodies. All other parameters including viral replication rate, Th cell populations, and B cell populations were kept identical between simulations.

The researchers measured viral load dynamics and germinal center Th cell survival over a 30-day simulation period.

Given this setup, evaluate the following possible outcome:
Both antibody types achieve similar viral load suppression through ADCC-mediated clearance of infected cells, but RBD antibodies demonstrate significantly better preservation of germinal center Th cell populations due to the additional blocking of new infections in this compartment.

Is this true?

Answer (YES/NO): NO